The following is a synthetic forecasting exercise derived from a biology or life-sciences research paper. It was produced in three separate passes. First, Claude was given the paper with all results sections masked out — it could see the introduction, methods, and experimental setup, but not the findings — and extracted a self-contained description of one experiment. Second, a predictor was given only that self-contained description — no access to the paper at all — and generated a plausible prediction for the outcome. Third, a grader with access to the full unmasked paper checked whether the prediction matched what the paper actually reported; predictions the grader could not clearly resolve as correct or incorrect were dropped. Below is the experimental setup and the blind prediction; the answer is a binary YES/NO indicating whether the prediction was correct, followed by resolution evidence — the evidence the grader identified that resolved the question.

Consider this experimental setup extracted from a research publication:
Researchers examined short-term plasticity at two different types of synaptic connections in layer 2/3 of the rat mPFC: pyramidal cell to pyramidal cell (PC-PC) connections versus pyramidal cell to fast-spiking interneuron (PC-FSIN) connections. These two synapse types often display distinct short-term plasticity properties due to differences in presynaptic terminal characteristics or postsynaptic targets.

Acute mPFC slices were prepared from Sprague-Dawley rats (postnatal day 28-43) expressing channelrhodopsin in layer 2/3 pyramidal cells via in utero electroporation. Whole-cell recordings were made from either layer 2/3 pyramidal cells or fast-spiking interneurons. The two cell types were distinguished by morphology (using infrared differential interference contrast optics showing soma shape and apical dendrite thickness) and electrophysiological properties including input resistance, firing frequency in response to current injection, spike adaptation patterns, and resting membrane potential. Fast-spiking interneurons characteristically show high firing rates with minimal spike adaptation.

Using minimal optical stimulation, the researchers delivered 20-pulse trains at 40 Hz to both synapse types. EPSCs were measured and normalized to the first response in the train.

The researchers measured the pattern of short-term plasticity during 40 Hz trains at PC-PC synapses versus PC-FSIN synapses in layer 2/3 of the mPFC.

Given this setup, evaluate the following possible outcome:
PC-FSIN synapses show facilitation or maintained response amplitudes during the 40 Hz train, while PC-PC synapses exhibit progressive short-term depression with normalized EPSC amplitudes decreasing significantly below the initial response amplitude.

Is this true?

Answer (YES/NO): NO